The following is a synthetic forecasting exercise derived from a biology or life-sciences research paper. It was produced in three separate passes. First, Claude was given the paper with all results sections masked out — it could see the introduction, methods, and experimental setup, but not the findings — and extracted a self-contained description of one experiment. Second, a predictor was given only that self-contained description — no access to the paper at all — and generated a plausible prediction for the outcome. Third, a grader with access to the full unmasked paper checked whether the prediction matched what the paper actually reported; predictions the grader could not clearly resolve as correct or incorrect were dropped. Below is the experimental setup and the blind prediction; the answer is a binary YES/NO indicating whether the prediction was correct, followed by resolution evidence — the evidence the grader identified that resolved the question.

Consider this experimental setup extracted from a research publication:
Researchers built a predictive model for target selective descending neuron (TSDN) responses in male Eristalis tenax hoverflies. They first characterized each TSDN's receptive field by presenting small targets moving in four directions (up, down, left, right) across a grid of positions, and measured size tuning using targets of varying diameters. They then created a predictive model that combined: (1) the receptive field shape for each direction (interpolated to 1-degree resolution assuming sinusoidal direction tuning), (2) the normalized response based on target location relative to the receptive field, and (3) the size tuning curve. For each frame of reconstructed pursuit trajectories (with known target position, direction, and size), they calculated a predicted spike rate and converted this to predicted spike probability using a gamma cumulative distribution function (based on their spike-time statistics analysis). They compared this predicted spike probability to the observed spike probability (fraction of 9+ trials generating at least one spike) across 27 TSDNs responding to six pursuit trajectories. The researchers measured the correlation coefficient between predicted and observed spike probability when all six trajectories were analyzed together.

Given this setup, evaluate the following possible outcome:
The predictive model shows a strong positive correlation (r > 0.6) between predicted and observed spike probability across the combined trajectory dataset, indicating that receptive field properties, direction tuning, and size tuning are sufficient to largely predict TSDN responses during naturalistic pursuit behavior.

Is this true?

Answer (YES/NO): NO